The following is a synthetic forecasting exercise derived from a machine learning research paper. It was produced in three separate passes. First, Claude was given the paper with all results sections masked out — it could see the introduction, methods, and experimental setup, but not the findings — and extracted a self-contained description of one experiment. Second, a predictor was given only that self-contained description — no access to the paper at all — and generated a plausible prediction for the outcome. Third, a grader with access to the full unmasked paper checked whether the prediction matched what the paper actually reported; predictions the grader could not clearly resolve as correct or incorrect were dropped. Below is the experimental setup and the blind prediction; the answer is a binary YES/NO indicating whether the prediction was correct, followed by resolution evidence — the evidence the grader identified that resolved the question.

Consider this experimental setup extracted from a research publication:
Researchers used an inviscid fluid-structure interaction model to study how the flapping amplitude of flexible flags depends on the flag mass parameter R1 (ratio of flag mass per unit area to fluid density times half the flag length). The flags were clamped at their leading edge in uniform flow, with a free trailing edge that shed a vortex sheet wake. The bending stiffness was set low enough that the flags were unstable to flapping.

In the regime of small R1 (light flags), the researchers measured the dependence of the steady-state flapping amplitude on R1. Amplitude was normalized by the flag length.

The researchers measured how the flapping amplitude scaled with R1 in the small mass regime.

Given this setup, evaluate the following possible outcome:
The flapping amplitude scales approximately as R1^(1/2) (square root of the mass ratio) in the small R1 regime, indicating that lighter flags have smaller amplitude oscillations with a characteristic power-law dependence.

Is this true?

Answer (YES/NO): YES